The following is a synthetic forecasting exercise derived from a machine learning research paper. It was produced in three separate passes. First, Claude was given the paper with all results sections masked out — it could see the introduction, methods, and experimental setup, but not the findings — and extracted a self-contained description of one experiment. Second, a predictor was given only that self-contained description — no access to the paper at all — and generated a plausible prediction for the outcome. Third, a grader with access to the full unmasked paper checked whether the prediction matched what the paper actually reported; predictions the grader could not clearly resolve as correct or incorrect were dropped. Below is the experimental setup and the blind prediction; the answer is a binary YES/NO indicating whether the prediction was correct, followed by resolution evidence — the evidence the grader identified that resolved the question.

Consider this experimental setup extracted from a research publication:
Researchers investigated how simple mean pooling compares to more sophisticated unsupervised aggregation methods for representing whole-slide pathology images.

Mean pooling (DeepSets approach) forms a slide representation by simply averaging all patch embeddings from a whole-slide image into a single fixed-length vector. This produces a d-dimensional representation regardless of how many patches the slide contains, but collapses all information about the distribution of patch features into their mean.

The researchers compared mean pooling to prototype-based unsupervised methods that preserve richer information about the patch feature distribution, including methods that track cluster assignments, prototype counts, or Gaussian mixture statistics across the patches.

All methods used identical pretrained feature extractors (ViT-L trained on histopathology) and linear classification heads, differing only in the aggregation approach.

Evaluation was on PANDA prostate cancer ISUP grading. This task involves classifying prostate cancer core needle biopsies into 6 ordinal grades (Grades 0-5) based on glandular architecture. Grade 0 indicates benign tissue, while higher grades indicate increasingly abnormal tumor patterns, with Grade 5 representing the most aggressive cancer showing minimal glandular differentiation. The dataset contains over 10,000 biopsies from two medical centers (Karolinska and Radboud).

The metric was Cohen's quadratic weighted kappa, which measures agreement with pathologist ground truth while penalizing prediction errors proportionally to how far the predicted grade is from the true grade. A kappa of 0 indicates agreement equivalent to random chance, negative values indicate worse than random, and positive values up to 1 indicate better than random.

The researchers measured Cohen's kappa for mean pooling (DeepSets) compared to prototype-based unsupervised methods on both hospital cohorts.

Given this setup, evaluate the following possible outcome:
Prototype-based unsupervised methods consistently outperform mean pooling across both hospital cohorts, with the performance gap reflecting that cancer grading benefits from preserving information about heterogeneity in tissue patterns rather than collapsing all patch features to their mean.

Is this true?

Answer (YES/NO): YES